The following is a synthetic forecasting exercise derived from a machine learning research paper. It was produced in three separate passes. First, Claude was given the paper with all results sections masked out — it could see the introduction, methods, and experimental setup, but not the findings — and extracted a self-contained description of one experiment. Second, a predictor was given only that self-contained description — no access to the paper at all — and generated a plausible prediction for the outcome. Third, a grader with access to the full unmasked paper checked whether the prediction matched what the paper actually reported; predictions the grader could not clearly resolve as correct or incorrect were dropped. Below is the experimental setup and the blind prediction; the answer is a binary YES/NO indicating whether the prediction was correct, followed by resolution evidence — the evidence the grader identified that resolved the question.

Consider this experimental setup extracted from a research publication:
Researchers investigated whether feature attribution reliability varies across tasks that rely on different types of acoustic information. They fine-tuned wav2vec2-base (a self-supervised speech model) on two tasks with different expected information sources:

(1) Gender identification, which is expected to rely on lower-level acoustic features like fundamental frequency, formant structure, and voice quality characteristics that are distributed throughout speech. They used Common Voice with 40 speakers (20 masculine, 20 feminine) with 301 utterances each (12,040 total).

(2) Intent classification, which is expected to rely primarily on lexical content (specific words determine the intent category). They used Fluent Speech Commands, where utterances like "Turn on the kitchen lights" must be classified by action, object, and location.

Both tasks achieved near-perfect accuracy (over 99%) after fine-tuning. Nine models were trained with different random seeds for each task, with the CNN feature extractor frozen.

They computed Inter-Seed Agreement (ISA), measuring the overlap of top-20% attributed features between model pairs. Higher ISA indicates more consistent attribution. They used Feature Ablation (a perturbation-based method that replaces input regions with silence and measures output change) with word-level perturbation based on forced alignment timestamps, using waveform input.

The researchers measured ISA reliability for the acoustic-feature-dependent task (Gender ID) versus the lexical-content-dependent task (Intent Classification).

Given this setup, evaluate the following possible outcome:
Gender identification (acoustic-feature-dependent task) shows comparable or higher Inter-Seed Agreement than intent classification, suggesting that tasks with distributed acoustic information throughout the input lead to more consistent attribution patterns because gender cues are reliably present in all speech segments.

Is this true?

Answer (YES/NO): NO